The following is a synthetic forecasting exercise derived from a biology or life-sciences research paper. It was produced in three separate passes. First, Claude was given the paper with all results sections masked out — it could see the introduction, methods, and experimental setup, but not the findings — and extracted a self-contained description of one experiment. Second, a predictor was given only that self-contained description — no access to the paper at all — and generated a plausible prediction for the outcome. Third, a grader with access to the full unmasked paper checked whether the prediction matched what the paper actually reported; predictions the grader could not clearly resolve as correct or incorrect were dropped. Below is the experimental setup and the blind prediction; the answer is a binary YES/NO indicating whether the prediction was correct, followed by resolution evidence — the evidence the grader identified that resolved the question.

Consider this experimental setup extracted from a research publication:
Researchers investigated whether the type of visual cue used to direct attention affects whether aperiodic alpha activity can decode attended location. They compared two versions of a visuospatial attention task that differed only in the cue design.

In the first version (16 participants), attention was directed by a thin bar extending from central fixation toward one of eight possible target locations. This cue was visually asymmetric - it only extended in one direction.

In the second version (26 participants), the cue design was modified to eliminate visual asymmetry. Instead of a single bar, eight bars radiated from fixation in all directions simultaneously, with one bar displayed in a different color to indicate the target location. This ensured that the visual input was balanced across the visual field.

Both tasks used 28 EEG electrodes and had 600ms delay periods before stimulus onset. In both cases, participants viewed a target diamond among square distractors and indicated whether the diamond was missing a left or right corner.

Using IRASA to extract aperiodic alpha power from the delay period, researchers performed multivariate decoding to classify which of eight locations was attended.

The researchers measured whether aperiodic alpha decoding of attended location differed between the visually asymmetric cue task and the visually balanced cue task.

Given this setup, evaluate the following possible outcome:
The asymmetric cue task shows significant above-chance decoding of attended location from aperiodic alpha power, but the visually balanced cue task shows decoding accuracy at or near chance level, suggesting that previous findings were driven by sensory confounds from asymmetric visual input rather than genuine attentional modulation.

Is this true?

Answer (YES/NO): NO